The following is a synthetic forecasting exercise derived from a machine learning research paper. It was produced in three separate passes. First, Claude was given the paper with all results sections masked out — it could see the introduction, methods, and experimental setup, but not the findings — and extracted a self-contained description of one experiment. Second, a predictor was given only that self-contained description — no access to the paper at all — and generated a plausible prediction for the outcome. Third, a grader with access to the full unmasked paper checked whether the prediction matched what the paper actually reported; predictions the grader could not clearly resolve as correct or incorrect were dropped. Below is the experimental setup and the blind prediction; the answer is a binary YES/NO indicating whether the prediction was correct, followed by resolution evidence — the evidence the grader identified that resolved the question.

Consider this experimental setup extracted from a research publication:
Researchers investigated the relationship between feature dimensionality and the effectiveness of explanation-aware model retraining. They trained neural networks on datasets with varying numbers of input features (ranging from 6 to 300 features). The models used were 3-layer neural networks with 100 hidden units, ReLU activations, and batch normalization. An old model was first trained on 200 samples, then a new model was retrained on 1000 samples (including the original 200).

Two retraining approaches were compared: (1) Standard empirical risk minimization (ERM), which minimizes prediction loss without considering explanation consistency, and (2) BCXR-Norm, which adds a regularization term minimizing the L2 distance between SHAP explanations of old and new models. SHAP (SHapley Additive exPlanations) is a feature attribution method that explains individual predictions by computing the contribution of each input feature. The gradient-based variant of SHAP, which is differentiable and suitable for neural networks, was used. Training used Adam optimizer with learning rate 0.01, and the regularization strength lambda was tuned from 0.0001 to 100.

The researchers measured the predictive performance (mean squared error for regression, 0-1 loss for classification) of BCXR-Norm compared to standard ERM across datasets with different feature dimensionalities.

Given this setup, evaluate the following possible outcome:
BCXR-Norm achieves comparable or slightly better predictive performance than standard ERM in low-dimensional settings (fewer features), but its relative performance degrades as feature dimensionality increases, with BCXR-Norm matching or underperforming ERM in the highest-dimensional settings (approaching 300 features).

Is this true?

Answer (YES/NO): NO